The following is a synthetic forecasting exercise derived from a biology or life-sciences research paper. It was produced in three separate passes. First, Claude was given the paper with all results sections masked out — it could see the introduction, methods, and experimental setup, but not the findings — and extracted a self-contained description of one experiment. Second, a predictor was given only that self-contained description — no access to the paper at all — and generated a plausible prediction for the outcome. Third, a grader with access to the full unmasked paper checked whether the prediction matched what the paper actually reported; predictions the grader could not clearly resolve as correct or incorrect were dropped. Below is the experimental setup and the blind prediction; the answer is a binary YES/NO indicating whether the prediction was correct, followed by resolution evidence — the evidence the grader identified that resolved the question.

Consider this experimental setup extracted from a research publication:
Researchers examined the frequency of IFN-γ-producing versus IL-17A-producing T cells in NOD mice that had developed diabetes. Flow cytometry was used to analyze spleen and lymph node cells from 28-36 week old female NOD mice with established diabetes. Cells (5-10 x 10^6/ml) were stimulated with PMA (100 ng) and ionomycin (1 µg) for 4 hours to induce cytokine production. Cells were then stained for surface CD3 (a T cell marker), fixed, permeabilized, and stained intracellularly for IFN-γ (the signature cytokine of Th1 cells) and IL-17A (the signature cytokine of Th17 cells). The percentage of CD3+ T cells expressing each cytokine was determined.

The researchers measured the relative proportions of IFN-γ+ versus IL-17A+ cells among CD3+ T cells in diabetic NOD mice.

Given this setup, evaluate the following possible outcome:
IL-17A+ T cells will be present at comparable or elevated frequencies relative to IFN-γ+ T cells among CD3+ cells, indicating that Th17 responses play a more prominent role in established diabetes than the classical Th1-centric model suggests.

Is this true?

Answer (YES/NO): YES